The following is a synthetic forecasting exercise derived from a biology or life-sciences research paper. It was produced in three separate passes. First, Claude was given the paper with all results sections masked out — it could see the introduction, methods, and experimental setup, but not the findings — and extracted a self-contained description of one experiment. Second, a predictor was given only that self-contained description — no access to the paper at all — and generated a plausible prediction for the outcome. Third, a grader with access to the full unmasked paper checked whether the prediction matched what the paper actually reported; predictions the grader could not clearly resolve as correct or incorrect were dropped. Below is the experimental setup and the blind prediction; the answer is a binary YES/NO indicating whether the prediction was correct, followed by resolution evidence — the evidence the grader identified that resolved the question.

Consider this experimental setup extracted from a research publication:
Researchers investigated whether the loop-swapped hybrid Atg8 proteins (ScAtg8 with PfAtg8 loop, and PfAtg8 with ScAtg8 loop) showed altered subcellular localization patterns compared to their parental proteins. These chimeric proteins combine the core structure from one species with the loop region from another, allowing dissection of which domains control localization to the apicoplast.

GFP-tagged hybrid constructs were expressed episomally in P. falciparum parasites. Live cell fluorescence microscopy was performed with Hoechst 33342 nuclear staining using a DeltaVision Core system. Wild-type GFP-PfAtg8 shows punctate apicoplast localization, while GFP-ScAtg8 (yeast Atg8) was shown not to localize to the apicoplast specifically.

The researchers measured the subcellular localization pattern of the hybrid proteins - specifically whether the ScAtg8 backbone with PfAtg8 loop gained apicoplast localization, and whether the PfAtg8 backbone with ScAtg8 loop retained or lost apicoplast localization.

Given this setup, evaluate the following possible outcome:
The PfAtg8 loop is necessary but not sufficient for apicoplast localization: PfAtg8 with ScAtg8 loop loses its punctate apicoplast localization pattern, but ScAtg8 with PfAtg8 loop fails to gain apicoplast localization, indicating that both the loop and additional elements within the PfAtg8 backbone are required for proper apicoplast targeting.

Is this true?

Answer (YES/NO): NO